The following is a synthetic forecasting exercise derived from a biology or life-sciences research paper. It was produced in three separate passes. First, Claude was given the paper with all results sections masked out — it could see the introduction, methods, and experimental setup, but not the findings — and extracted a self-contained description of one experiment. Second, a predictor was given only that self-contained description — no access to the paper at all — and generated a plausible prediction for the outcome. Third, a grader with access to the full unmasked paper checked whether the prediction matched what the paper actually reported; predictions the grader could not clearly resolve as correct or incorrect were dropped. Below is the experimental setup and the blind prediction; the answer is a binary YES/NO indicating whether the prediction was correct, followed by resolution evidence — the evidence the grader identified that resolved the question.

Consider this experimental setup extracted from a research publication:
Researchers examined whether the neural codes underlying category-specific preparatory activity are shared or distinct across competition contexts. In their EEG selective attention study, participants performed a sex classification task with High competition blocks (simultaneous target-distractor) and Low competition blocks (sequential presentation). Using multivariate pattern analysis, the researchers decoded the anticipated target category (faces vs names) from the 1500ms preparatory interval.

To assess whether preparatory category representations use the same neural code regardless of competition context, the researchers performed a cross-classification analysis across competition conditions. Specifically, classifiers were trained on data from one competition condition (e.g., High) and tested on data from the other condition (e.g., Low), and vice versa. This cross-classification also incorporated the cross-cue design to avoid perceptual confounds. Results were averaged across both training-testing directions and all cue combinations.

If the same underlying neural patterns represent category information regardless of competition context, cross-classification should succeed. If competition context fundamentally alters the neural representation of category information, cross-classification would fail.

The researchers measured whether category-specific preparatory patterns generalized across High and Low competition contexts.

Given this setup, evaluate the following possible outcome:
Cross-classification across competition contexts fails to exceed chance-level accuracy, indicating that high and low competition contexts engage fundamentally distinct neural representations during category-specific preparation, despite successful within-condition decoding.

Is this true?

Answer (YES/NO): YES